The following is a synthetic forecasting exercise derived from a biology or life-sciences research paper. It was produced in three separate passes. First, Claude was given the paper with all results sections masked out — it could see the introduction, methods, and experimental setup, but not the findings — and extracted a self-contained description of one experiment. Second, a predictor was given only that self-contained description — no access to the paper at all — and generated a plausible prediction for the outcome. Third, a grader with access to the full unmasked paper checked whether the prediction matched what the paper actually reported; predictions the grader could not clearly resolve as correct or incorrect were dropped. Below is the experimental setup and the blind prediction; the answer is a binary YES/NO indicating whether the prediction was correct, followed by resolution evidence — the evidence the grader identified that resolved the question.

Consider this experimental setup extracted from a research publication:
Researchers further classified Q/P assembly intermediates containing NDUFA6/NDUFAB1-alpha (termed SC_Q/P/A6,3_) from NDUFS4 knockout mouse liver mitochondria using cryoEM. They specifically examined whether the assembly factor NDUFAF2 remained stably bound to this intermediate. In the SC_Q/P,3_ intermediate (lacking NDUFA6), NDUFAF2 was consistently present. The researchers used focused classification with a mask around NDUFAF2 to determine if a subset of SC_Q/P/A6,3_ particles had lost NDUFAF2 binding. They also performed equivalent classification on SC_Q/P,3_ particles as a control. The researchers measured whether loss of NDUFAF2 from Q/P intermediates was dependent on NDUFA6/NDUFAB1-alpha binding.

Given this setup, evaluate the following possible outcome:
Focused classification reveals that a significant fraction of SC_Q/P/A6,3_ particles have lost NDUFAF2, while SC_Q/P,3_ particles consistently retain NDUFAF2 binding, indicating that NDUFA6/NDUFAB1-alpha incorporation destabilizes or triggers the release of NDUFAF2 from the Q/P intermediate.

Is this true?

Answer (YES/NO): YES